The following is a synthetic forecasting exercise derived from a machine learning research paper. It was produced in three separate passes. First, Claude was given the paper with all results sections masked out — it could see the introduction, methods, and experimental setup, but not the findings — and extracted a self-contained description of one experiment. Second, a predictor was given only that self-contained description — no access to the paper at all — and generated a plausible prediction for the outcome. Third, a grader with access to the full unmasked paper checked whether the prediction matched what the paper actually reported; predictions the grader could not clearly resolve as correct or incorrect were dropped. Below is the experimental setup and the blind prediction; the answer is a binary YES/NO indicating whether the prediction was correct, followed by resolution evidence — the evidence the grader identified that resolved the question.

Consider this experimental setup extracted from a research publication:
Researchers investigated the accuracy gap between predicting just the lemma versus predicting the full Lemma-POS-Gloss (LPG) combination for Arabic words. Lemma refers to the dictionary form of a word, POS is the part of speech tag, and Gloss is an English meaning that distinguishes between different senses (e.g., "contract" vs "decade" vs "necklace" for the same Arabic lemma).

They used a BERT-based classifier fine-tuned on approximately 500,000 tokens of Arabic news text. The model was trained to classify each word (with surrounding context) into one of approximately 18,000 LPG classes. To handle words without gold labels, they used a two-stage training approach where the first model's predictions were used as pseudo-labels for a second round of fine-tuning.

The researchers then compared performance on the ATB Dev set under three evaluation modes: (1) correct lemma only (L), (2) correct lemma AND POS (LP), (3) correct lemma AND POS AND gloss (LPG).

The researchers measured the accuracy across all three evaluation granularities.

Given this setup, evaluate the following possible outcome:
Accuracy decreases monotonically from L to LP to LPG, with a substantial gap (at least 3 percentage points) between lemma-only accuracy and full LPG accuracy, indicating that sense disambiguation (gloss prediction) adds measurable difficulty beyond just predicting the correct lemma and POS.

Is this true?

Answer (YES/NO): YES